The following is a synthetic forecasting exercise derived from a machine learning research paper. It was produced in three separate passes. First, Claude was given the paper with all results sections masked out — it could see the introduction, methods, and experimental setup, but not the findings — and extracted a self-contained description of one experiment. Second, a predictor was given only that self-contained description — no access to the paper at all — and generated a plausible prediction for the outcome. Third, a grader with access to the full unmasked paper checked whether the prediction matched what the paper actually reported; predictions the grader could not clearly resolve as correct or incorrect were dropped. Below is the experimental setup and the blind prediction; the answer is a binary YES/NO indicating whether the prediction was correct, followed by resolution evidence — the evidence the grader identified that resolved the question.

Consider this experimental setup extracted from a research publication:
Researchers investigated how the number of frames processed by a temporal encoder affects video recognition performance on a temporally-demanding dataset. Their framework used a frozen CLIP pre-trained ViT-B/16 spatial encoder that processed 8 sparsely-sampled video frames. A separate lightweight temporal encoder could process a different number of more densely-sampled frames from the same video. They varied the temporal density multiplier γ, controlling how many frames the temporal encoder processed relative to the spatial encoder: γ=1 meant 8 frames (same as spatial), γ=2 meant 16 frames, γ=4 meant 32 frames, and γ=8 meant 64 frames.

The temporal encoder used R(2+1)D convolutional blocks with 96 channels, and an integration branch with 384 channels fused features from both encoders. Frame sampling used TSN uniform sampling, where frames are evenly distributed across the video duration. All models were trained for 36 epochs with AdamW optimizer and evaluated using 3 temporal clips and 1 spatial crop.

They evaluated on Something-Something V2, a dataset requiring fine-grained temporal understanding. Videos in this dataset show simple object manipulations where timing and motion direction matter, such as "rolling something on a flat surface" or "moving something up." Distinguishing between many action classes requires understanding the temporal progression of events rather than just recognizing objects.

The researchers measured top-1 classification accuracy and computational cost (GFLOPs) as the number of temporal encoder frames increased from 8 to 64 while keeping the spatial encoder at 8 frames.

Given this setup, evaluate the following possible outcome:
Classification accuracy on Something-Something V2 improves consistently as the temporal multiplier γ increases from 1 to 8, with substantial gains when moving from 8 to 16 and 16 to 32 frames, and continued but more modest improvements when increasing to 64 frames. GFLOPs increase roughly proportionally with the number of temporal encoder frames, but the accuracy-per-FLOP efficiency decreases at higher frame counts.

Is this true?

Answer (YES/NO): NO